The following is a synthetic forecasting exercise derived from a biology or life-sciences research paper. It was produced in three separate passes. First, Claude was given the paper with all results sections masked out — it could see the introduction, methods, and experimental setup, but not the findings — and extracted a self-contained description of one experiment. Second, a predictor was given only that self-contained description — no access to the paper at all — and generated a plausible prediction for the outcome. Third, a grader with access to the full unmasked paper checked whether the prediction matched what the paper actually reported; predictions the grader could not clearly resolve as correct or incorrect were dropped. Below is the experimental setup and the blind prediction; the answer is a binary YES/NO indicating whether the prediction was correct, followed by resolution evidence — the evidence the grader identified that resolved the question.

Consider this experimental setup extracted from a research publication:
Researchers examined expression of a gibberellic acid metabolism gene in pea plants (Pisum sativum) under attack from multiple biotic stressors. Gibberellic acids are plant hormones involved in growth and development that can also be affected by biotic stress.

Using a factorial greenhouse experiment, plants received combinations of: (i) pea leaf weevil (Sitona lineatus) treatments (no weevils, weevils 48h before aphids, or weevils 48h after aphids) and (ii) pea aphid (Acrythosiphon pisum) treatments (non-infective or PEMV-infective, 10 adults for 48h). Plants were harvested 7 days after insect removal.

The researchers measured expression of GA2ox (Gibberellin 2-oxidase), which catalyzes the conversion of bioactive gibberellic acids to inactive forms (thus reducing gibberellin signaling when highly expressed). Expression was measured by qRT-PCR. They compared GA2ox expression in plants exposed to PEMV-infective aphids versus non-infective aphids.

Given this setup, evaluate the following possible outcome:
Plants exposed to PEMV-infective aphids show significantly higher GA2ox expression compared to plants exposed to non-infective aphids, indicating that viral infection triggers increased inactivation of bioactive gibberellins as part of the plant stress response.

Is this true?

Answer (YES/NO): YES